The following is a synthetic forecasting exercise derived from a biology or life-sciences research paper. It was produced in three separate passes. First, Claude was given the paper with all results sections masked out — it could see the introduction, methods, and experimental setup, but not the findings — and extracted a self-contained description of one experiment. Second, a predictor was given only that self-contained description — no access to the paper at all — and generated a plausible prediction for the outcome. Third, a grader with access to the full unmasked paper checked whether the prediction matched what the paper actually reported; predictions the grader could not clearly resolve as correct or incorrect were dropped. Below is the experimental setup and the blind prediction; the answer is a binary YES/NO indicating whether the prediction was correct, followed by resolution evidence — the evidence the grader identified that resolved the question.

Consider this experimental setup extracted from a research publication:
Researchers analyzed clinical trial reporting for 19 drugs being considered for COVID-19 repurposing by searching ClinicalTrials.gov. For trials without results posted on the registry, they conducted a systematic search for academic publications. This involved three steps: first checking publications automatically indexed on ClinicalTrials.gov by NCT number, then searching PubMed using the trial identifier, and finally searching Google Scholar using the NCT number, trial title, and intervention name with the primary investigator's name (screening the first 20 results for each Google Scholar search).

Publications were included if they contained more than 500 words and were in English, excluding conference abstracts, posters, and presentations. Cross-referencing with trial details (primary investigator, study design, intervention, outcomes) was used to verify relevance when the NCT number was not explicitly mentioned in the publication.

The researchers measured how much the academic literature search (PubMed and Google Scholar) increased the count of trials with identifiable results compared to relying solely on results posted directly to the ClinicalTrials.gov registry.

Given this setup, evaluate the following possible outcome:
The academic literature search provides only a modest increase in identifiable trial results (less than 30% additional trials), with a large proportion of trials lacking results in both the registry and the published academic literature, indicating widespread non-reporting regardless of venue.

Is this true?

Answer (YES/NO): NO